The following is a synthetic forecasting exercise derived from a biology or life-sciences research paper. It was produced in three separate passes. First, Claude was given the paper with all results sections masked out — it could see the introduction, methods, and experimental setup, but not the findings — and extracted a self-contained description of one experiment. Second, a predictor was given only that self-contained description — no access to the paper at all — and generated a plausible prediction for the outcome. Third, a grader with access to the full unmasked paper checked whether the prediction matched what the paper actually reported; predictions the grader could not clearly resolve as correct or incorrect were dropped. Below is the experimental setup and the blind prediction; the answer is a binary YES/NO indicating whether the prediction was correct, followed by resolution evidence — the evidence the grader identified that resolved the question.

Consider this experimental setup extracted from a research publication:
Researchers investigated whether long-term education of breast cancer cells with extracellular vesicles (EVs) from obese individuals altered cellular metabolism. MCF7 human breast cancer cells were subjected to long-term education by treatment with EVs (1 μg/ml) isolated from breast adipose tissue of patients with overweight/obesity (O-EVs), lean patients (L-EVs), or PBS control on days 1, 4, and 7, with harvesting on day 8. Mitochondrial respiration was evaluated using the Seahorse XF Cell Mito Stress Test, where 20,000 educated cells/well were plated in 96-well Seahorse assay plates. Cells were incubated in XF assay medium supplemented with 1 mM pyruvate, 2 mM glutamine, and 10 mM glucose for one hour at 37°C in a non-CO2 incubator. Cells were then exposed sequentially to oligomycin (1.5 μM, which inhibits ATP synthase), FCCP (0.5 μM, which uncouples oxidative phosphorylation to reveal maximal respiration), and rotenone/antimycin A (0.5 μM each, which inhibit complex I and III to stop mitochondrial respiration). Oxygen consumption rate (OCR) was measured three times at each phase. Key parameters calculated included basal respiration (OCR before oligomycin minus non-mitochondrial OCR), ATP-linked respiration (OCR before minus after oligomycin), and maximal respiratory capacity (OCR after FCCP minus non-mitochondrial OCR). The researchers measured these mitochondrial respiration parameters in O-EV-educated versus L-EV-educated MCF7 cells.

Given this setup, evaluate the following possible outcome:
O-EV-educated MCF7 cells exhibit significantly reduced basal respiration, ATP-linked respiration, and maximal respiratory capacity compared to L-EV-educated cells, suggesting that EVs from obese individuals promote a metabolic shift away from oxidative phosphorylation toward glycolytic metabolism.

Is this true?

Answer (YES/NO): NO